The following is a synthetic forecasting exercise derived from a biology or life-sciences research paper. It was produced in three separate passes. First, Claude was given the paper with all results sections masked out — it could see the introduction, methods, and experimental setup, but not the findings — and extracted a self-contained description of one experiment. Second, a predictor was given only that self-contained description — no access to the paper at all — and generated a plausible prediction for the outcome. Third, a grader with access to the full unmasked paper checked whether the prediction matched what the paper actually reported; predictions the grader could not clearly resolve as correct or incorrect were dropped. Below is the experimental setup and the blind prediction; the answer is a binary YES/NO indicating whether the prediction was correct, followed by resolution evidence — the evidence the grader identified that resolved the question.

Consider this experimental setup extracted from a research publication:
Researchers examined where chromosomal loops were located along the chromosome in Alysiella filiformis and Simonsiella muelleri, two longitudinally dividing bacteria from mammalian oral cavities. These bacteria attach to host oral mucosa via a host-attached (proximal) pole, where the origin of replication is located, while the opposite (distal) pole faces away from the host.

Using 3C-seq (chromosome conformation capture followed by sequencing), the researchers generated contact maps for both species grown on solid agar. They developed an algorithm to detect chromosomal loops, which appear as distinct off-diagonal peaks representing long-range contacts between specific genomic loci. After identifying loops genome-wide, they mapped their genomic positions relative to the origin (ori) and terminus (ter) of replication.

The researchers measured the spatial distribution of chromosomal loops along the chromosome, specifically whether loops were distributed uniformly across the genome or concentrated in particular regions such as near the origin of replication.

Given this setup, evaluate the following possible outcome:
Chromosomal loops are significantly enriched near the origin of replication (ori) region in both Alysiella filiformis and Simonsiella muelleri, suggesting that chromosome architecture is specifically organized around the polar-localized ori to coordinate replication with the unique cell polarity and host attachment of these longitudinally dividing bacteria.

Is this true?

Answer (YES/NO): YES